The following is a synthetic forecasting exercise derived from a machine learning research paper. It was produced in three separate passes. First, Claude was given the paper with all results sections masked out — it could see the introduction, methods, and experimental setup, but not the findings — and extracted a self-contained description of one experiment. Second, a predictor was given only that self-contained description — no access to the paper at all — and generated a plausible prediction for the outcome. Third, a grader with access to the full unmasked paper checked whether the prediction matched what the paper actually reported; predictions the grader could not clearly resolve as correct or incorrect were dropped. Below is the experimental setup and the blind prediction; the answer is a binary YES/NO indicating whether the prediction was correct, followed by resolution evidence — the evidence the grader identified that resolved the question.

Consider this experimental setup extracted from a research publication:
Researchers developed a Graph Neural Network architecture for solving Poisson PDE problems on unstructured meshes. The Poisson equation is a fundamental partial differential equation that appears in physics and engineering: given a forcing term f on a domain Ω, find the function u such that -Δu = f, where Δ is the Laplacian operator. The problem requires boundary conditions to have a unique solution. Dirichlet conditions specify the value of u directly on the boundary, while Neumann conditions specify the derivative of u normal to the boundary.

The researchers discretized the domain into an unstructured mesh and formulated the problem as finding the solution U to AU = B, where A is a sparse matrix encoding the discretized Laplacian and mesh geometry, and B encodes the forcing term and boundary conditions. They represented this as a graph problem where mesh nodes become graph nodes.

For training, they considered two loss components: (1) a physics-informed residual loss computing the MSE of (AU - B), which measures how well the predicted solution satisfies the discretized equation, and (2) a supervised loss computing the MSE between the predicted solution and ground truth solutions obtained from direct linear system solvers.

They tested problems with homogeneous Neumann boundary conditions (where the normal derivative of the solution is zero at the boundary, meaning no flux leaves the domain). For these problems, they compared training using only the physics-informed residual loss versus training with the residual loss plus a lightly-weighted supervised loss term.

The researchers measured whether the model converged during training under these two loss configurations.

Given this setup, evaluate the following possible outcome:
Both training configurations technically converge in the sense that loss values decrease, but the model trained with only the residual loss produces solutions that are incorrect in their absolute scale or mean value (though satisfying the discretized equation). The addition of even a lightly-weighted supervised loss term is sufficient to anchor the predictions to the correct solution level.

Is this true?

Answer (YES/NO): NO